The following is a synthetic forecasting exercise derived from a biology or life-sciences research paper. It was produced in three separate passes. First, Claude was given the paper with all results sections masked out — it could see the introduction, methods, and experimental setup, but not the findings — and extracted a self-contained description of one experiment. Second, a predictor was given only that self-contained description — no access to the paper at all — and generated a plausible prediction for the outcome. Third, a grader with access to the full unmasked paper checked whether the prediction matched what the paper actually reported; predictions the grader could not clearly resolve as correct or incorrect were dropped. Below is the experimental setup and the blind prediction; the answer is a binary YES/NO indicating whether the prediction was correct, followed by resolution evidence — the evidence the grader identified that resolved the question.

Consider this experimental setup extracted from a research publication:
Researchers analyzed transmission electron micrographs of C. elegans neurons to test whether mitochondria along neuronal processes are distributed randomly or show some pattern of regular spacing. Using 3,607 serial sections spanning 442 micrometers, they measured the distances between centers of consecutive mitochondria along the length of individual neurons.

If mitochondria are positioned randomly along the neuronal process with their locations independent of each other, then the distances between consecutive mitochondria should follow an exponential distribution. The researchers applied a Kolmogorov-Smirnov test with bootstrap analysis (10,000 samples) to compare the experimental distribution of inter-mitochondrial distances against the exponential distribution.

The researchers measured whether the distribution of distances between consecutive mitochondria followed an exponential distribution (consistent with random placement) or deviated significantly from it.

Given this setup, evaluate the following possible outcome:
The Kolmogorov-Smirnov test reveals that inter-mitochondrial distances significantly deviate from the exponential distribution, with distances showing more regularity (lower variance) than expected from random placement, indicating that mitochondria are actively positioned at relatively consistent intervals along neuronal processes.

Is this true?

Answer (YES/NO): NO